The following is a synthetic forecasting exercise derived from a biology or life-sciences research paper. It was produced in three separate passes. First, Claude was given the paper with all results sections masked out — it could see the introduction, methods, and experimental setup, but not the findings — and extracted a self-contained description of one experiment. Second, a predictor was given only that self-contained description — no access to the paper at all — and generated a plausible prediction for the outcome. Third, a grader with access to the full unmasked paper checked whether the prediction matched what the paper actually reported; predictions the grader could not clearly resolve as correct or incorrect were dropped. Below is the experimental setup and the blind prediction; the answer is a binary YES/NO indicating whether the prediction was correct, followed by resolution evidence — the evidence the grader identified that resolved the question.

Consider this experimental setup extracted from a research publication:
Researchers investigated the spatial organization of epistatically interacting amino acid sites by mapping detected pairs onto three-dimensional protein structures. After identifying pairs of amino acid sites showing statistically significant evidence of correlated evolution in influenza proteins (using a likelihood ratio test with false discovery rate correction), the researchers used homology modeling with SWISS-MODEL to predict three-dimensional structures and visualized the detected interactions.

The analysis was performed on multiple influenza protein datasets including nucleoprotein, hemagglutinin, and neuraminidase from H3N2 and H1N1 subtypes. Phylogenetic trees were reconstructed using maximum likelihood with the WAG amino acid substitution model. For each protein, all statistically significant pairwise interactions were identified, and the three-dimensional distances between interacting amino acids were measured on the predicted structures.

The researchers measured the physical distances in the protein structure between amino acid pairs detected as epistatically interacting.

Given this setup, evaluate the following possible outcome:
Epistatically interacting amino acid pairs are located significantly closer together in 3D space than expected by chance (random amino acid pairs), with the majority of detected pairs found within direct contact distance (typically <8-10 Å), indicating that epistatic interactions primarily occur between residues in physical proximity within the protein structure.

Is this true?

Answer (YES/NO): NO